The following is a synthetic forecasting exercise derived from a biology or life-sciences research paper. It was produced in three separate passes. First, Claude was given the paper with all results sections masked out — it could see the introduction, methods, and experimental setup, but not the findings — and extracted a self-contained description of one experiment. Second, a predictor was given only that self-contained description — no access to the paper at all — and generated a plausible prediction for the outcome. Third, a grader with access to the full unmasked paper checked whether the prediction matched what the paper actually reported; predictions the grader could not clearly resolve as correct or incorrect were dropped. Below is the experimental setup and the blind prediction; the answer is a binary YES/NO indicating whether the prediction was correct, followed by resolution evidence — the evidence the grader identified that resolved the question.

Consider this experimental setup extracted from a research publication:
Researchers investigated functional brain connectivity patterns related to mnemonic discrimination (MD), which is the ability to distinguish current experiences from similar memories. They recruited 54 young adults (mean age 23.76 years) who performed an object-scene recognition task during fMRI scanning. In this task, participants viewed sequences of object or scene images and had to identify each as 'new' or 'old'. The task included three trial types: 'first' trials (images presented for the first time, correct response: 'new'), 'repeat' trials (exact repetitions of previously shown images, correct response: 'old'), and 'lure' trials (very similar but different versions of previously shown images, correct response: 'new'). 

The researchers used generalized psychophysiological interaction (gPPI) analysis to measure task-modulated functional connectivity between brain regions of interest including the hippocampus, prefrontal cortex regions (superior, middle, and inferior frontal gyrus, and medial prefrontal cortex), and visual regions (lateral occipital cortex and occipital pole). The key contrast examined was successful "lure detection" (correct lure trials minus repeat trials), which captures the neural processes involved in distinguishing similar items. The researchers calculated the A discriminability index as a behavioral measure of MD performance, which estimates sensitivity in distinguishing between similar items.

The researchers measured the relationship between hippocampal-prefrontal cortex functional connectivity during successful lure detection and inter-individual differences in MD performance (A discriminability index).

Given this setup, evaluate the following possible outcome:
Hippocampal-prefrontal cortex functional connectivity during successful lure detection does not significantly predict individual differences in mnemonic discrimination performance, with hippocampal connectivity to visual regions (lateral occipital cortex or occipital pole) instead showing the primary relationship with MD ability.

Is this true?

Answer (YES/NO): NO